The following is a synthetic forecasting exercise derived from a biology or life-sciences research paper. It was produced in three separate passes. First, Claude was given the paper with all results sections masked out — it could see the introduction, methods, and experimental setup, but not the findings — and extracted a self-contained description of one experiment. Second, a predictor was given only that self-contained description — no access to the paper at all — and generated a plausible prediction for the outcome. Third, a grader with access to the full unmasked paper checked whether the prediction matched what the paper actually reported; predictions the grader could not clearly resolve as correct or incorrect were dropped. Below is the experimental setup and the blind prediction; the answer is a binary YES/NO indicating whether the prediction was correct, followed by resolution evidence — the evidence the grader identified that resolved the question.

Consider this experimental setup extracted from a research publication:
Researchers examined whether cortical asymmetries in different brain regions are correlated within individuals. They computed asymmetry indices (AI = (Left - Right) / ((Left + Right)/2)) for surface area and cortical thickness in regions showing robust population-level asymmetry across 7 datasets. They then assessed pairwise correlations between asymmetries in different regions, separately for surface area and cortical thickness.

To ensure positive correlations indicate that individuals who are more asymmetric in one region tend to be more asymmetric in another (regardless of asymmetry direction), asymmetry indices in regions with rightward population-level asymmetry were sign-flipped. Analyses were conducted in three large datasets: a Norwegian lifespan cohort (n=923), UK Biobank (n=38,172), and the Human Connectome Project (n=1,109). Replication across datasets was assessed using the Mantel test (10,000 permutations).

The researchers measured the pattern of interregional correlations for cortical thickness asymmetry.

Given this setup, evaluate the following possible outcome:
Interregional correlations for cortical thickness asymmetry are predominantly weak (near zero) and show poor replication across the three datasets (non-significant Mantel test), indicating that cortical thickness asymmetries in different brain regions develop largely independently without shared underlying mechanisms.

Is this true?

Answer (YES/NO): NO